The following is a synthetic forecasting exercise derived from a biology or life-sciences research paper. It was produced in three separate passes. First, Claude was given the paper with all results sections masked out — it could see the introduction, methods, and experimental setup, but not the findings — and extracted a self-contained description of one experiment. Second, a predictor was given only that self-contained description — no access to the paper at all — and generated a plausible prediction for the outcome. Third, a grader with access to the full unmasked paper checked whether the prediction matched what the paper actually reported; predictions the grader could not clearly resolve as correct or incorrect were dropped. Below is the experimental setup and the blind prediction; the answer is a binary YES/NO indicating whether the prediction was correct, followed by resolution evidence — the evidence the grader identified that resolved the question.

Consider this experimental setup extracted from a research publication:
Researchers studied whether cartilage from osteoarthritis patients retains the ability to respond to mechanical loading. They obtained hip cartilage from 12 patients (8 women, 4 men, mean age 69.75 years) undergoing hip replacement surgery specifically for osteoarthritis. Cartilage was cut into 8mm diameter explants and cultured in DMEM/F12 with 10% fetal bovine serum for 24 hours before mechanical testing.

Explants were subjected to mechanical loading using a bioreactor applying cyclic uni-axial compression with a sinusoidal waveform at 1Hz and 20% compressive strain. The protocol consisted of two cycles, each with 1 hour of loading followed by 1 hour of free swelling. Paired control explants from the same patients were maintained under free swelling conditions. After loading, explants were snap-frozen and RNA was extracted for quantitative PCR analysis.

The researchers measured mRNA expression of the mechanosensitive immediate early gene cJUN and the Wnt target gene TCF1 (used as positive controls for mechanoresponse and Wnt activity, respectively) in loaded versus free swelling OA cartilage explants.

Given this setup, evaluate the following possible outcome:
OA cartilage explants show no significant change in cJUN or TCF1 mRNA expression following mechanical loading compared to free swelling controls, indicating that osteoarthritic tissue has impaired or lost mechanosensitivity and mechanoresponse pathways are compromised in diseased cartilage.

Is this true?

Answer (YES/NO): NO